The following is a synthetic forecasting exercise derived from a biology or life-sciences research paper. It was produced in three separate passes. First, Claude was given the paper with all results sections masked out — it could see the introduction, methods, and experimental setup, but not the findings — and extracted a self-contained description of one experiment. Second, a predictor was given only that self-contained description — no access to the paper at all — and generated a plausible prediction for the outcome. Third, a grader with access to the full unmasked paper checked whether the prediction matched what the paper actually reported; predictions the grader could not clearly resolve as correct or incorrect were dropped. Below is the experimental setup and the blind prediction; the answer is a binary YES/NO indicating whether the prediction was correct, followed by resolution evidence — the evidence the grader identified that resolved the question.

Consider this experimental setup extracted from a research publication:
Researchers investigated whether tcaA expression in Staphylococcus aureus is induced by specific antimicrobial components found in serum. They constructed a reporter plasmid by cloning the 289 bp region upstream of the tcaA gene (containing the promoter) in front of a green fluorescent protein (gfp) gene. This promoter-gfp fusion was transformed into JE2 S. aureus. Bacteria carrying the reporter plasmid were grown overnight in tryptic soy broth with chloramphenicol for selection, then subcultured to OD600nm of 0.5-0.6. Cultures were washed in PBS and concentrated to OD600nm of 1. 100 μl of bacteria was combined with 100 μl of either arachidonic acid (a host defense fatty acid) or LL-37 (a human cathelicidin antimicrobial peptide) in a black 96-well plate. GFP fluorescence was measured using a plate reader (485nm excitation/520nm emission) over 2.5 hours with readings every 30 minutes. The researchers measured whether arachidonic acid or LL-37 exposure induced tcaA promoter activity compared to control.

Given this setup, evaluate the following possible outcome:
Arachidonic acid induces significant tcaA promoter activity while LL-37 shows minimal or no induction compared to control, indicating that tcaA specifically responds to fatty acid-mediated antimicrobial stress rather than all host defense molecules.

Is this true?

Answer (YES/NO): NO